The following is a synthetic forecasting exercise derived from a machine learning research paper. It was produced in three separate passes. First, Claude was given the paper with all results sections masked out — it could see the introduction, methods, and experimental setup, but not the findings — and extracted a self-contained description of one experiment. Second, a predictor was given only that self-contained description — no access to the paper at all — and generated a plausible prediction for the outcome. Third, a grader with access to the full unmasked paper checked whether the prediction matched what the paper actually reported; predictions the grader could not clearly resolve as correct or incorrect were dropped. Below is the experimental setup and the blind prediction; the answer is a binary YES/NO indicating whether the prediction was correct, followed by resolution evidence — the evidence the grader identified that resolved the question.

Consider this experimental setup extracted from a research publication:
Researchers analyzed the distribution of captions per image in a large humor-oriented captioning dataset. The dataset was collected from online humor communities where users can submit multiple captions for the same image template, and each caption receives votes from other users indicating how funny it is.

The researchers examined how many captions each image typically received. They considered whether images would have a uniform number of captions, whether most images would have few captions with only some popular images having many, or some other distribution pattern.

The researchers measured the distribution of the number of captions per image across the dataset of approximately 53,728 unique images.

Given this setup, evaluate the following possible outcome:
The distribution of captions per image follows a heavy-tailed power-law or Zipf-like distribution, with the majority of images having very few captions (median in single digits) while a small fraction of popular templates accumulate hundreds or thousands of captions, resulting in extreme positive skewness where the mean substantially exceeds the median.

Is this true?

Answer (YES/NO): NO